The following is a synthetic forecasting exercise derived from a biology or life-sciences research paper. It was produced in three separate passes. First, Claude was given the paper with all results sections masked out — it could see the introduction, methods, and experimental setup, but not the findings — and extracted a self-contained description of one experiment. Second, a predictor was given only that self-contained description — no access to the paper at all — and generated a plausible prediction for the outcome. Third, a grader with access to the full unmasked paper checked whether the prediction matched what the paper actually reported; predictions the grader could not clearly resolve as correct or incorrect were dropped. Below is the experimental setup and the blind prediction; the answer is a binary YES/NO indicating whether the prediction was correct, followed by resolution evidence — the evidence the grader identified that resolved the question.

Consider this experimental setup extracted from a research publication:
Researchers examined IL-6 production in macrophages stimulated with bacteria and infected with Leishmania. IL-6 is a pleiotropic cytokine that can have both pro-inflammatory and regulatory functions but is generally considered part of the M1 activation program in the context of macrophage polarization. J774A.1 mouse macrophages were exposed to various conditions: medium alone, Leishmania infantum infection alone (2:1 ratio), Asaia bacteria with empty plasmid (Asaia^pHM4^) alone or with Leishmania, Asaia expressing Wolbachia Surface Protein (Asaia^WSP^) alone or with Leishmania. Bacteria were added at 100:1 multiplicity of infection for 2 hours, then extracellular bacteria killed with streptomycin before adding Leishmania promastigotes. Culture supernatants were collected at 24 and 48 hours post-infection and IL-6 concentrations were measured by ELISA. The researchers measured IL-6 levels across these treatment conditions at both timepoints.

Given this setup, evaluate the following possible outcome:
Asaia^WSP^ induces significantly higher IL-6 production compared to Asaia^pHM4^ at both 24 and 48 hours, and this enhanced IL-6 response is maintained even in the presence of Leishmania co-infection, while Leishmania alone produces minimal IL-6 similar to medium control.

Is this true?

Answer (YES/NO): NO